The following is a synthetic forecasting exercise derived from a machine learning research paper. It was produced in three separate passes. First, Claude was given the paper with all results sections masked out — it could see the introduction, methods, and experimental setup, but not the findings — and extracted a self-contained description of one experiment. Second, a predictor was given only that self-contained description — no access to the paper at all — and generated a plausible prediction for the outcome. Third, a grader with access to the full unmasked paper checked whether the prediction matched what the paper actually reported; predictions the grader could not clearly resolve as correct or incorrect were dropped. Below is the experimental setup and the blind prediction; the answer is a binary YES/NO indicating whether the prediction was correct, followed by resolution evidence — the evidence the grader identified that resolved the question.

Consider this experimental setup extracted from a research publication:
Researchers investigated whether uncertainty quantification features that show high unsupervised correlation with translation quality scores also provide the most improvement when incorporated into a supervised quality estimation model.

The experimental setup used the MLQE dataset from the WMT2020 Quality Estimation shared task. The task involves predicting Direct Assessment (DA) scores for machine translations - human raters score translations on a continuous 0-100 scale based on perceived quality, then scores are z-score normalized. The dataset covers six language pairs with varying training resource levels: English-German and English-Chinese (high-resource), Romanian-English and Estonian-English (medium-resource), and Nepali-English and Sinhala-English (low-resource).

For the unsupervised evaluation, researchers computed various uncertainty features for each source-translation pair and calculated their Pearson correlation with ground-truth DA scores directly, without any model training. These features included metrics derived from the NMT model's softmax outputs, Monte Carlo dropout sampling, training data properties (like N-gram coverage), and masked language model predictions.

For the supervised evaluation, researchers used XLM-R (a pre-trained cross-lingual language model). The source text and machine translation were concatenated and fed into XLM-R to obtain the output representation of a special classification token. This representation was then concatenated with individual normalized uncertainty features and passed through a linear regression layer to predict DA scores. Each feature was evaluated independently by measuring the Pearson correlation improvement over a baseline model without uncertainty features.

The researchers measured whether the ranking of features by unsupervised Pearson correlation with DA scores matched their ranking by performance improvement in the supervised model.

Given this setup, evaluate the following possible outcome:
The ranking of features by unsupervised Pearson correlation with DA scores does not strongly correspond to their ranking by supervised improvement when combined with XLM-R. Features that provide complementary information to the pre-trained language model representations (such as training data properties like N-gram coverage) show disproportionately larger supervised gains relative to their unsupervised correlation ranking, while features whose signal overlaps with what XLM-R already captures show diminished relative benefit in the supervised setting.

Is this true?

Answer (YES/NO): YES